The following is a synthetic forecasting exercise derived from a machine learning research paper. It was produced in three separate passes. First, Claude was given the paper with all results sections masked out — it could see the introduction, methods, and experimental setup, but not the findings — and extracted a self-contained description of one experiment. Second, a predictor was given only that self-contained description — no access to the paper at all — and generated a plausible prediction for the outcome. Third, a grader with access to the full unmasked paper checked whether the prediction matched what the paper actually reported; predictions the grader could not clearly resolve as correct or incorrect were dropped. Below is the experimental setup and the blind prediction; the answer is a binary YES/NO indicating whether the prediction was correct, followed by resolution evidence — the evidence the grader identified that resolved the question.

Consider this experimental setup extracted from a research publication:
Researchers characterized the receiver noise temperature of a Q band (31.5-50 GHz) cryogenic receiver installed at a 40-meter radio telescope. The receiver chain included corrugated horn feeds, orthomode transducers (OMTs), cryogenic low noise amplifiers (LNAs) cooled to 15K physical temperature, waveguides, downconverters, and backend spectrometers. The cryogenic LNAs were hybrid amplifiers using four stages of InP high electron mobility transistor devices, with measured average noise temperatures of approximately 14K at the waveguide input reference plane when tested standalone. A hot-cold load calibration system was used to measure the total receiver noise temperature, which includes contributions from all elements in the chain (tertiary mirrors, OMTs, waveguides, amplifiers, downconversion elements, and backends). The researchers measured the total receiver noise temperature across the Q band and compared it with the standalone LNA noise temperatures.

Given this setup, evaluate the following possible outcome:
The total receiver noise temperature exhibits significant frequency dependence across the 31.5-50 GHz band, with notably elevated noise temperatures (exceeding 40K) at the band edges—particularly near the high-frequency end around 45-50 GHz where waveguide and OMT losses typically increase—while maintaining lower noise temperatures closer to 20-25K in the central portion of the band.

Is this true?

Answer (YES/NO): NO